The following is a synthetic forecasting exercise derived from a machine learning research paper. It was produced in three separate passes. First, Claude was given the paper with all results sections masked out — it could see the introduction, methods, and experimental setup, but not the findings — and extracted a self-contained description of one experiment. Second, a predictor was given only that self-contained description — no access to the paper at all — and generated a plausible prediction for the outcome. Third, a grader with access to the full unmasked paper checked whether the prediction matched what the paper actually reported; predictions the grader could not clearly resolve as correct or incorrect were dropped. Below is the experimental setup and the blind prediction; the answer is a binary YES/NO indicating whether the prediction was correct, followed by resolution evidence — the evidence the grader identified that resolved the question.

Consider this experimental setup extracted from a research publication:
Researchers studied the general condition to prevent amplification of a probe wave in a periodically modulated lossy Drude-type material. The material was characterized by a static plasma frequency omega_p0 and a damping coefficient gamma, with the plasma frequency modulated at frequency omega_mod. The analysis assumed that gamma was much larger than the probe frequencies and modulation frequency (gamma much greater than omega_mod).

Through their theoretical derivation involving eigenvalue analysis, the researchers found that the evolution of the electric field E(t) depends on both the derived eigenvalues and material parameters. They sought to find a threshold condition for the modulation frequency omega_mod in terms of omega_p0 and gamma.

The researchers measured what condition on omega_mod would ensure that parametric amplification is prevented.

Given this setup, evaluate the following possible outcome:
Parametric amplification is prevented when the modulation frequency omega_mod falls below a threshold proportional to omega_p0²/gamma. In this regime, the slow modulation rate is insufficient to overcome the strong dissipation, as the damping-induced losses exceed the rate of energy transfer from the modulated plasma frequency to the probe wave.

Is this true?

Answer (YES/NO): NO